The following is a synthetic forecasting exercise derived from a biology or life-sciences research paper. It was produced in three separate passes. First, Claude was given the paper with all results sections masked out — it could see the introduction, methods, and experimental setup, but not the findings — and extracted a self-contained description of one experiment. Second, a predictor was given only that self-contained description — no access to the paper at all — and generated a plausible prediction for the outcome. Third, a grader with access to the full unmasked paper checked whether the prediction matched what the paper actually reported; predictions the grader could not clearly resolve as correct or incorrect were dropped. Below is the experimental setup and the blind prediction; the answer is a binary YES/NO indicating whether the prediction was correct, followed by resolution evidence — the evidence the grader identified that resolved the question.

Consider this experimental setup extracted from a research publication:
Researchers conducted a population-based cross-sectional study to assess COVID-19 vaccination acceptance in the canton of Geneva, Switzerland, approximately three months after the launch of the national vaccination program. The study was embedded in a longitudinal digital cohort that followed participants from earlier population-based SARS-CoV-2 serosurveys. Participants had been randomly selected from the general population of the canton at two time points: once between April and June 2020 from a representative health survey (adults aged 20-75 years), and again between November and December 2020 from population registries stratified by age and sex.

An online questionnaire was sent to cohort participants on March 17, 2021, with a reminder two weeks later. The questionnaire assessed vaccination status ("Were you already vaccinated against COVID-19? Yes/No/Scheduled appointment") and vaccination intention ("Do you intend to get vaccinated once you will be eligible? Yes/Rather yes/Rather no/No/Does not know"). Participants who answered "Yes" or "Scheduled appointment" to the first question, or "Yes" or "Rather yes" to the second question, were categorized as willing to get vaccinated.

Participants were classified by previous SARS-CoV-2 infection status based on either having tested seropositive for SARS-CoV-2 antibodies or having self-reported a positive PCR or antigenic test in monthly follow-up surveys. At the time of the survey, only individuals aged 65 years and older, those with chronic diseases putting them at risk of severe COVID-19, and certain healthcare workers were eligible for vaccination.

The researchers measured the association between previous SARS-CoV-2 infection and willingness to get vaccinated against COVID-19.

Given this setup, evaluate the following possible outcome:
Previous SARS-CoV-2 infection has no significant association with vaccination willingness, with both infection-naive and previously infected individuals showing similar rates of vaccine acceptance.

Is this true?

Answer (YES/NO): NO